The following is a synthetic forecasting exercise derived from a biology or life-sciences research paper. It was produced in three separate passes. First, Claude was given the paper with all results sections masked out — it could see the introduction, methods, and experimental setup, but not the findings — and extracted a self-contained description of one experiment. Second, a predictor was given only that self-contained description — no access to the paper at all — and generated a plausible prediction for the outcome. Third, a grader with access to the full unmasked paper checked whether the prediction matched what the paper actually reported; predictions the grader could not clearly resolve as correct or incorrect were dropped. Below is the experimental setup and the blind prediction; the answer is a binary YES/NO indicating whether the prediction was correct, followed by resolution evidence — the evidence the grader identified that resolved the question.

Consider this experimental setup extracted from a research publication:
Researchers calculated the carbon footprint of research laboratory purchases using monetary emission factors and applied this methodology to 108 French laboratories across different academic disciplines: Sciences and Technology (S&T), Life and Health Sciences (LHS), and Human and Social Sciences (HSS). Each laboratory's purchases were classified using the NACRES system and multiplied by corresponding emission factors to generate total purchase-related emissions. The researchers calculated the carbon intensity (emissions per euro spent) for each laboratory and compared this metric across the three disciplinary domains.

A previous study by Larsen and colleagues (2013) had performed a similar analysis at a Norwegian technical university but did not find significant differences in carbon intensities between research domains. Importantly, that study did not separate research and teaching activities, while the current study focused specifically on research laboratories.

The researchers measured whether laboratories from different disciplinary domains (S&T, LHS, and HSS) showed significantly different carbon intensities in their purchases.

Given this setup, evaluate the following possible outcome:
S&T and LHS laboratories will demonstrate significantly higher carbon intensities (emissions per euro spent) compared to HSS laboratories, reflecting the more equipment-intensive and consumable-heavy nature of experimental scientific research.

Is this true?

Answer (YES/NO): YES